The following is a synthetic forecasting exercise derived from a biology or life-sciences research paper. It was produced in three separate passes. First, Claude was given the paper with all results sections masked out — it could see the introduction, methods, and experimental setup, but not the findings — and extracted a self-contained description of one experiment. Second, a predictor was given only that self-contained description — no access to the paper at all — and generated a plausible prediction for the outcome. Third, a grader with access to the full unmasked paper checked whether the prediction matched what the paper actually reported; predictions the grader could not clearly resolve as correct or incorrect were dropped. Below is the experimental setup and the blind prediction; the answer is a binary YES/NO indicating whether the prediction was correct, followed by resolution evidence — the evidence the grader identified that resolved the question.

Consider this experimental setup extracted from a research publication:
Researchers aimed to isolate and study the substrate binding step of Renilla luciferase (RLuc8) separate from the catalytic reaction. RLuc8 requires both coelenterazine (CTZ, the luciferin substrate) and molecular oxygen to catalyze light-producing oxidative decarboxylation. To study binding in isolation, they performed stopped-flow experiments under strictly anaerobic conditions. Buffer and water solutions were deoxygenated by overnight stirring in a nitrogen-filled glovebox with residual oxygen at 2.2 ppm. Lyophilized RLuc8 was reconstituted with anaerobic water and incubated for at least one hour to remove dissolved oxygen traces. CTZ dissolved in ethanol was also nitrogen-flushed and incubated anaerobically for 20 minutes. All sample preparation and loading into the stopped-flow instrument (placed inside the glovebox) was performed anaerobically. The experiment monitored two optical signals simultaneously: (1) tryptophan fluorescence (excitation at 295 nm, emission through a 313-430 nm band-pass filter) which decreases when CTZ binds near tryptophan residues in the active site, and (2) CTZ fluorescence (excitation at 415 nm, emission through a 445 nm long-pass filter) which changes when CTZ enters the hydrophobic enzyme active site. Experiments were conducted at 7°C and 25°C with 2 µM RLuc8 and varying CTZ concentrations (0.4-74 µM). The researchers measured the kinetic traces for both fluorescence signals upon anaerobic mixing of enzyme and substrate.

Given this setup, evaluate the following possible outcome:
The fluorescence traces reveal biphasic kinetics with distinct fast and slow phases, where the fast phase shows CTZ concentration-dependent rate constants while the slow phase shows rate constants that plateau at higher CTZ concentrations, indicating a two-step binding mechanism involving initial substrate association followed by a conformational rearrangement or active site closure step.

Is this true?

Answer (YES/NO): YES